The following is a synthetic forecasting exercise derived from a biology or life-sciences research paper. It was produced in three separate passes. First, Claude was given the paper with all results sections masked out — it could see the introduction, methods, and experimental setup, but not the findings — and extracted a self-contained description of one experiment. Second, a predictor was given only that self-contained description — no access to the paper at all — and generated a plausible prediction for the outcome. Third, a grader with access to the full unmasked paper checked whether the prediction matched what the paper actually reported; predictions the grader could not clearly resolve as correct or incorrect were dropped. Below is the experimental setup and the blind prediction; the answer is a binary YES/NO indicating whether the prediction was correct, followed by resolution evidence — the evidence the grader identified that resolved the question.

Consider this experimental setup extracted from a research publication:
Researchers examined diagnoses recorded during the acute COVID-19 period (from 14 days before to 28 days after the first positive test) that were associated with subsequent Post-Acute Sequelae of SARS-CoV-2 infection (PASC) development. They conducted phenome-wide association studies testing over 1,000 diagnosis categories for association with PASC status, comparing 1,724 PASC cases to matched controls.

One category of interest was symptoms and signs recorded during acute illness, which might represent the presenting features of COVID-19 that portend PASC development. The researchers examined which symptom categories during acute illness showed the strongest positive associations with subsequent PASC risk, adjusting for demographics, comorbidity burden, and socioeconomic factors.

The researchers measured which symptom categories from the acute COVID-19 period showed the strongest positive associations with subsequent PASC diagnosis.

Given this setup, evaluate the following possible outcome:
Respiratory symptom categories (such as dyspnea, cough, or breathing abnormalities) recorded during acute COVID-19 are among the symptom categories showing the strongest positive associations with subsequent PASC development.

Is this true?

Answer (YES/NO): YES